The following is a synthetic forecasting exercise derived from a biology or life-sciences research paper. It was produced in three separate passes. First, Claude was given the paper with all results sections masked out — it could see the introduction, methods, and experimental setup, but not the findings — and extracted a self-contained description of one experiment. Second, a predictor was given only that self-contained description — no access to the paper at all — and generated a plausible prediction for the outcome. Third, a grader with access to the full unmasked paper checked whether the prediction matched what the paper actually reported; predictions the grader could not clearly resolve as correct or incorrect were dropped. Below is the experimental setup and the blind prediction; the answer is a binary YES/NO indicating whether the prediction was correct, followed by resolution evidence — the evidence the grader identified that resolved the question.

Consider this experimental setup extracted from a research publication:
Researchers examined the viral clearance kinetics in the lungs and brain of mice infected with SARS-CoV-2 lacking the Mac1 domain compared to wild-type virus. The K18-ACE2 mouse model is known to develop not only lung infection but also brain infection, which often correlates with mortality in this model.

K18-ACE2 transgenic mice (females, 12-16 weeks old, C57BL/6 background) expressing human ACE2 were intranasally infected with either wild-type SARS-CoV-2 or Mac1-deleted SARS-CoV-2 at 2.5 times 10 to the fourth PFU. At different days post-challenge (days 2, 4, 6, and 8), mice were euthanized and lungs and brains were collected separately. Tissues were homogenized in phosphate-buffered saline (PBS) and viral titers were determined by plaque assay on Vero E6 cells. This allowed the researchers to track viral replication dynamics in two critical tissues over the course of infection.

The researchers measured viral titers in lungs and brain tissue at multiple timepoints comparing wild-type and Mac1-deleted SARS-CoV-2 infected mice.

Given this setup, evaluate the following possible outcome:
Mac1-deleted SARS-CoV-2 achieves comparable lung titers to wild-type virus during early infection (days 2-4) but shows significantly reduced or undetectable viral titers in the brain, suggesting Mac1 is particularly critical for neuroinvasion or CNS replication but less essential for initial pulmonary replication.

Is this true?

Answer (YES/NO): NO